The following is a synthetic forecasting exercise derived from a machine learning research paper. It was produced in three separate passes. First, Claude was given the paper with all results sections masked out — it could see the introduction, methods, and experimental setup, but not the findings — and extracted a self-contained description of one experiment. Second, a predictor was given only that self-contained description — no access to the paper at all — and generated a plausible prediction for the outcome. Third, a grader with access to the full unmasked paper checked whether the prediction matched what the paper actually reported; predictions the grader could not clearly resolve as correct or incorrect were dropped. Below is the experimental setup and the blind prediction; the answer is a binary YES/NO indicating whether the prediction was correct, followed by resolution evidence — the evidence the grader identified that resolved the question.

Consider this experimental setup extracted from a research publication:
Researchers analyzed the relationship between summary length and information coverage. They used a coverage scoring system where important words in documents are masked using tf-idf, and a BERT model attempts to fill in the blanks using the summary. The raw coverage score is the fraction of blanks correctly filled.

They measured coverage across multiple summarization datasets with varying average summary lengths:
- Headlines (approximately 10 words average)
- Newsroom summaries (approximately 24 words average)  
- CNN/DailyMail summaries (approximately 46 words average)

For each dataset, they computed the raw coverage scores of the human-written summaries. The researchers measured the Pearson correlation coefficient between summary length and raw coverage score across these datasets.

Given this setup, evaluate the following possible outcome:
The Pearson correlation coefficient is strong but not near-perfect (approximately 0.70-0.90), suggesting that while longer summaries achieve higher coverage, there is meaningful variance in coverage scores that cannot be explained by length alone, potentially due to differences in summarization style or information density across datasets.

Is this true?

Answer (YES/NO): NO